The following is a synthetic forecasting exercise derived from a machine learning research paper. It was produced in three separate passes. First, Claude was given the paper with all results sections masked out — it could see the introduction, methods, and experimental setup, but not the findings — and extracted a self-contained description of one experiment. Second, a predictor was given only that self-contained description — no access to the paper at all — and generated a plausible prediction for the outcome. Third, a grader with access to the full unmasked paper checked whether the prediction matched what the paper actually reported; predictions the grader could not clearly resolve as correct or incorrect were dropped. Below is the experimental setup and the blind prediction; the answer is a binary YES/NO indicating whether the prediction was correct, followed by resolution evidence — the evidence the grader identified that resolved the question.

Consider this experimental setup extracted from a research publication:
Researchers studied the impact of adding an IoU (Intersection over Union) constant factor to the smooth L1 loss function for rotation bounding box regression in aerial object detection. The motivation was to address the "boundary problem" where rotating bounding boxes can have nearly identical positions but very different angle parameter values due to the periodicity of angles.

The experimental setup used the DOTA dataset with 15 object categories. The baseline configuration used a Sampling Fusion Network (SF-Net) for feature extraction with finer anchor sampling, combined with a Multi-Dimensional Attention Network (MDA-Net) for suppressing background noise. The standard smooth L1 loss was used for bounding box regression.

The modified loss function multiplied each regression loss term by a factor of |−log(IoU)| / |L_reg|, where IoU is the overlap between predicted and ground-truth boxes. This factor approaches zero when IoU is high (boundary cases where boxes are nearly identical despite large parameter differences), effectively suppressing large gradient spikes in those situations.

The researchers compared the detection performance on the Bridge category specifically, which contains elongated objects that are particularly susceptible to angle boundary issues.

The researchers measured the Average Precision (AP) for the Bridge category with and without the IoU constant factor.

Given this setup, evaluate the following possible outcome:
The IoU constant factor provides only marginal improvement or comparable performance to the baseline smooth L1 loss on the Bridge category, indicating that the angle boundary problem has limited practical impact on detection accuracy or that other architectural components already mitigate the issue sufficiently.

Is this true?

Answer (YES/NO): NO